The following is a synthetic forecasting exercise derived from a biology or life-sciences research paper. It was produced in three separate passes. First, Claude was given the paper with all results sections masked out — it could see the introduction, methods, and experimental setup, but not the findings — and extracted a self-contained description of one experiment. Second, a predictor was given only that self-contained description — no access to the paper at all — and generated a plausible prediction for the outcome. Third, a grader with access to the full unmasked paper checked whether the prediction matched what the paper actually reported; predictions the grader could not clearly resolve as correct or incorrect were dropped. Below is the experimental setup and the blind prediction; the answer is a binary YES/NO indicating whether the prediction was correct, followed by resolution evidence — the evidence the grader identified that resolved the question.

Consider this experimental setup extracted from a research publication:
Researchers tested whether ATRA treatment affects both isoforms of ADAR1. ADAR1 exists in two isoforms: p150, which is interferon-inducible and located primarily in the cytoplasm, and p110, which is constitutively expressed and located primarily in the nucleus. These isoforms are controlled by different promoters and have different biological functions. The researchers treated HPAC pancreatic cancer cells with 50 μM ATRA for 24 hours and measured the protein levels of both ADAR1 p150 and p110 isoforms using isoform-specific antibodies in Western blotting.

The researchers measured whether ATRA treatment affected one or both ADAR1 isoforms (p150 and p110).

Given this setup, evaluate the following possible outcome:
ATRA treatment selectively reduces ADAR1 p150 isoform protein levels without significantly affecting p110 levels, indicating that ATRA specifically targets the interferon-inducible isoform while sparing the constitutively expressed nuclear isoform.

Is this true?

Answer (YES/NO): YES